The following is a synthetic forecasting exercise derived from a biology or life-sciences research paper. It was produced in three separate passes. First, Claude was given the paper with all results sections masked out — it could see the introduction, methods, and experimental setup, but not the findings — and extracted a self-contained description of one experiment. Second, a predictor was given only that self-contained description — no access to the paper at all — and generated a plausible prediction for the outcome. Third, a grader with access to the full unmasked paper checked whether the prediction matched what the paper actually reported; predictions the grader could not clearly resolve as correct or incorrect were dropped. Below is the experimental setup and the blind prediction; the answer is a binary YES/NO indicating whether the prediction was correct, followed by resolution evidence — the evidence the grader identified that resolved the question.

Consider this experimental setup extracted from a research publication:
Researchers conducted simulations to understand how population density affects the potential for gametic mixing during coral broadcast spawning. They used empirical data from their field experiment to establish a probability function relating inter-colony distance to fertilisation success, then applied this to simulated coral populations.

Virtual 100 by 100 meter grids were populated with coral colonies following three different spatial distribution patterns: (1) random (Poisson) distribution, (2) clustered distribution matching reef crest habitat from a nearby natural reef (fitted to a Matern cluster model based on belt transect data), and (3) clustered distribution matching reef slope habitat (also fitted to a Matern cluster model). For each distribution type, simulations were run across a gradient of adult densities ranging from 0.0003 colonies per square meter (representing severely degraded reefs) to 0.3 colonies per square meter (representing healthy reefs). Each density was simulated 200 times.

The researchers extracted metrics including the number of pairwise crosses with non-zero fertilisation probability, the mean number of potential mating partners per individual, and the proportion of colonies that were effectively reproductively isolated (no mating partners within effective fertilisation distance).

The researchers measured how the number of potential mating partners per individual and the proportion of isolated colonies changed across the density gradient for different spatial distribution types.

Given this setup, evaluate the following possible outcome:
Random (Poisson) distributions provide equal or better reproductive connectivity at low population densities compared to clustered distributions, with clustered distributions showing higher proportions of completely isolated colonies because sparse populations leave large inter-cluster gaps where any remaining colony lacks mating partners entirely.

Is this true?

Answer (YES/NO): NO